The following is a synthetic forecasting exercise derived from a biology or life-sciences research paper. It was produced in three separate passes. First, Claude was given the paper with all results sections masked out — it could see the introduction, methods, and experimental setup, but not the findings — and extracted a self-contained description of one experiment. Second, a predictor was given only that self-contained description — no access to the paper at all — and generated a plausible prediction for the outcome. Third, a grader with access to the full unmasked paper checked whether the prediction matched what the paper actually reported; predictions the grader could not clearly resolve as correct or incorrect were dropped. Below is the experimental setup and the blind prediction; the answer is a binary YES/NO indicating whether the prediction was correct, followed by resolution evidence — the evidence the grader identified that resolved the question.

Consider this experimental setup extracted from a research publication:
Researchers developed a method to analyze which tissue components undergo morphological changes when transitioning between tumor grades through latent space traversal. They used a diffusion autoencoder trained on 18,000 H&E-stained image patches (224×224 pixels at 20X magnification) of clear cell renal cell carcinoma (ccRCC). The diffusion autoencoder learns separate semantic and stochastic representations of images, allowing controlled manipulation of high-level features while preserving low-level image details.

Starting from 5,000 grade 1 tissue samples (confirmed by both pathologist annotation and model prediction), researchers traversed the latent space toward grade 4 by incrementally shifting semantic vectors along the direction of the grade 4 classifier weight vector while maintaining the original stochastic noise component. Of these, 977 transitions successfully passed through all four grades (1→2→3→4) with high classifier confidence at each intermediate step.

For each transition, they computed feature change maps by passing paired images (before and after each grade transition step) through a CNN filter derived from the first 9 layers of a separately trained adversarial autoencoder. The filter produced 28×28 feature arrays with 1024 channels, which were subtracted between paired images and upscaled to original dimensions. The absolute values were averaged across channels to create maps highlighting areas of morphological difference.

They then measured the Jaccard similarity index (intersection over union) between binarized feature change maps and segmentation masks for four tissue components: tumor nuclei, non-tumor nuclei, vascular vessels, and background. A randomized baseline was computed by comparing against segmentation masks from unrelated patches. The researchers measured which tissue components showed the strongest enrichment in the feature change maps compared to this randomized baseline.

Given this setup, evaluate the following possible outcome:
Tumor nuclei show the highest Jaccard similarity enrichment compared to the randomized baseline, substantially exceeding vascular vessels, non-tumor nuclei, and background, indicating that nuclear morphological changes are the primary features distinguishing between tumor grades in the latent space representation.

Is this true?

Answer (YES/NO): YES